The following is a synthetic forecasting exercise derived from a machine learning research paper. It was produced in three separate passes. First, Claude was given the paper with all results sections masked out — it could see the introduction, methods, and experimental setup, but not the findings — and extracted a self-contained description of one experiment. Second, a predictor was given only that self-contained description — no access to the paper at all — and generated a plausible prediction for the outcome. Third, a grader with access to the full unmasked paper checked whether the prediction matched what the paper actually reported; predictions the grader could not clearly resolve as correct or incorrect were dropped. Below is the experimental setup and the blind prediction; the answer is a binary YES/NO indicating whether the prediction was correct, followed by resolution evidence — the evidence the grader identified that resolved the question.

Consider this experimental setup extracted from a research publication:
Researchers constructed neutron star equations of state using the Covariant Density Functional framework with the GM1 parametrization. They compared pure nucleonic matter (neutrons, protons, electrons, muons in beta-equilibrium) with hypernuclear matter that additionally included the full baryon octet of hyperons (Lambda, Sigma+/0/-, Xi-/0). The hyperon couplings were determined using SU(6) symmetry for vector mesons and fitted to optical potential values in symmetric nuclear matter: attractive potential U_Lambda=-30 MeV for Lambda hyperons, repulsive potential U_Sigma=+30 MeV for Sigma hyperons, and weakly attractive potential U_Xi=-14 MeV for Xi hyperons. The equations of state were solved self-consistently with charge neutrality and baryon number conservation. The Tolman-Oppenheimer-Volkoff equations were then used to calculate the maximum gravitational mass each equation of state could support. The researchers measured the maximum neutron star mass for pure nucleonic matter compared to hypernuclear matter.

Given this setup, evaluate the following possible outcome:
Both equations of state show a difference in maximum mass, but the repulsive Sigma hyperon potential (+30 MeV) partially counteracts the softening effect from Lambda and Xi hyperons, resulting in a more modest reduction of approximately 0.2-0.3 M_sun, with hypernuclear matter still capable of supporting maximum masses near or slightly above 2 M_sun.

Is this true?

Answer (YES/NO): NO